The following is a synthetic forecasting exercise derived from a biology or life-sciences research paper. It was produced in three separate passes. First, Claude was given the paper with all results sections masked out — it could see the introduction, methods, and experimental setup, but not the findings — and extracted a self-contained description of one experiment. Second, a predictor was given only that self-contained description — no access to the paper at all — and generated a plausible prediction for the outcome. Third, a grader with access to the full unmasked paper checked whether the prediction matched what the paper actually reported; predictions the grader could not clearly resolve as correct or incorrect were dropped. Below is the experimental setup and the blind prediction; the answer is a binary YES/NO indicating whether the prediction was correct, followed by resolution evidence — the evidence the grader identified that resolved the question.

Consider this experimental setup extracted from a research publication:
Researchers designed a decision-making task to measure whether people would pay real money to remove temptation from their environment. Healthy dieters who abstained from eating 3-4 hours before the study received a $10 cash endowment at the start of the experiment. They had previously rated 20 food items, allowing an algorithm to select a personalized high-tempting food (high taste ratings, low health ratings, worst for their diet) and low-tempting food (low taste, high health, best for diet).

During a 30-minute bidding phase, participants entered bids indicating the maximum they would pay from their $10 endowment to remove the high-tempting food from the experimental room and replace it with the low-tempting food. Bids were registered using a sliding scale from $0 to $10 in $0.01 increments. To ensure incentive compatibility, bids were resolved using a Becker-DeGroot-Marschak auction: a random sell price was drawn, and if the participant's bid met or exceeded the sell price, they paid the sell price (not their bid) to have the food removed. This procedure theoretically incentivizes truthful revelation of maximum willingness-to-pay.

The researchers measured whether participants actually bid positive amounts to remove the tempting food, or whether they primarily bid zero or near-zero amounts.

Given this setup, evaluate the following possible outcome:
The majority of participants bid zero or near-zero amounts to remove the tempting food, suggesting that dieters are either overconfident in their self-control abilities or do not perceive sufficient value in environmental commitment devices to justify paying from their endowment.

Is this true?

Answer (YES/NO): NO